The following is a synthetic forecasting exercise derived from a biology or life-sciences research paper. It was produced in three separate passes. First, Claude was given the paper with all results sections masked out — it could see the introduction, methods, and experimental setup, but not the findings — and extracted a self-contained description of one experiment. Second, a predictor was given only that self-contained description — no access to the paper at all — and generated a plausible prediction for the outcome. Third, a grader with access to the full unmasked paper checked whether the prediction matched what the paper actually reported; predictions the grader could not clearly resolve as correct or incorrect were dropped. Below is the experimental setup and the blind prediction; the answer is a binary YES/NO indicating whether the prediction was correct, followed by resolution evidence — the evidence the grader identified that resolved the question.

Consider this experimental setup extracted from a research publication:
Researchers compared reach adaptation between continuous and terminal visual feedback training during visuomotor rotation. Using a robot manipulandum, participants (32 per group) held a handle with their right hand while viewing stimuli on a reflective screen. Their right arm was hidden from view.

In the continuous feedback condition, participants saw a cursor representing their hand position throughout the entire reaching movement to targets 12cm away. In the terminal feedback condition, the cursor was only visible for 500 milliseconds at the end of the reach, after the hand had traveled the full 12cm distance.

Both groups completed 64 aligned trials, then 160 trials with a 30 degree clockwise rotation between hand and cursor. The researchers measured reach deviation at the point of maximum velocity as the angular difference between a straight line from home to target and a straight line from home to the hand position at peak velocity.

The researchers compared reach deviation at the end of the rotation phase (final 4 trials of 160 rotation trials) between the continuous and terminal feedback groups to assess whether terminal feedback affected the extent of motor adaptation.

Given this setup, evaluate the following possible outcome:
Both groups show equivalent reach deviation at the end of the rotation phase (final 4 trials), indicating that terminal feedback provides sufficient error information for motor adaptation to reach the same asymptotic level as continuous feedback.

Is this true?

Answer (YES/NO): YES